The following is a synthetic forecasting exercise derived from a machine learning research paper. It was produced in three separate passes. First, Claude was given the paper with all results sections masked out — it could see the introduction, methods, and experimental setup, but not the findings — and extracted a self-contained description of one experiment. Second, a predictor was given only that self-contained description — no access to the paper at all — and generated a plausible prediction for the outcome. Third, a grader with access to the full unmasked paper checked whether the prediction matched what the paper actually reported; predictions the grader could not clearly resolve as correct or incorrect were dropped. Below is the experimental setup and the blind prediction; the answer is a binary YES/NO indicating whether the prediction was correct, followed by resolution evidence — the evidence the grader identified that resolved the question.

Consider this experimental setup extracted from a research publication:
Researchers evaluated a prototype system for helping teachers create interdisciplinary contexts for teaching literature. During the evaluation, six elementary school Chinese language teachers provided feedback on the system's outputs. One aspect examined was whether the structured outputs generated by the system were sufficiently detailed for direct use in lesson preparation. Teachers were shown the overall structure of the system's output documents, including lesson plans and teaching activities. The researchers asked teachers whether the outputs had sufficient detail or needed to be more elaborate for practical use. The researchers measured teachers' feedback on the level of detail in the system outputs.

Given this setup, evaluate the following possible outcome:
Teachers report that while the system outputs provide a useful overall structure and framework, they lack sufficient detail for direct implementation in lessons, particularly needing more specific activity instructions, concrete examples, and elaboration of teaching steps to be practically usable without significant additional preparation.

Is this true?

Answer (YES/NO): YES